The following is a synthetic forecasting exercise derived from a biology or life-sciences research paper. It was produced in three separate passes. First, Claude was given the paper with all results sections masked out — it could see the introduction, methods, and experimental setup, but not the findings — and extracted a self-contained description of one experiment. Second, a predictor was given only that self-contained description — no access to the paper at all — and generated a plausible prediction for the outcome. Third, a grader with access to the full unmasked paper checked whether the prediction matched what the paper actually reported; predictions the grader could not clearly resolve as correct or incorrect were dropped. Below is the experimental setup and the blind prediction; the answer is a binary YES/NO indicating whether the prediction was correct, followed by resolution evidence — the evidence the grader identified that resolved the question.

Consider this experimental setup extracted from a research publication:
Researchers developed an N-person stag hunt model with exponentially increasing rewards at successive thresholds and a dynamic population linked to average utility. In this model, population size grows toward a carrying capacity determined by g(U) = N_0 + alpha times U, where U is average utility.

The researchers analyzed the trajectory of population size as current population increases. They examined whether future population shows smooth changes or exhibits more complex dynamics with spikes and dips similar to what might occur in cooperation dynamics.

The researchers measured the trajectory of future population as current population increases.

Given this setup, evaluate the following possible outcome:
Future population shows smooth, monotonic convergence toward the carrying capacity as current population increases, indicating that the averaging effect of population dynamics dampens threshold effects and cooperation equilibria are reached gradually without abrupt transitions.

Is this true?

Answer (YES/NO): NO